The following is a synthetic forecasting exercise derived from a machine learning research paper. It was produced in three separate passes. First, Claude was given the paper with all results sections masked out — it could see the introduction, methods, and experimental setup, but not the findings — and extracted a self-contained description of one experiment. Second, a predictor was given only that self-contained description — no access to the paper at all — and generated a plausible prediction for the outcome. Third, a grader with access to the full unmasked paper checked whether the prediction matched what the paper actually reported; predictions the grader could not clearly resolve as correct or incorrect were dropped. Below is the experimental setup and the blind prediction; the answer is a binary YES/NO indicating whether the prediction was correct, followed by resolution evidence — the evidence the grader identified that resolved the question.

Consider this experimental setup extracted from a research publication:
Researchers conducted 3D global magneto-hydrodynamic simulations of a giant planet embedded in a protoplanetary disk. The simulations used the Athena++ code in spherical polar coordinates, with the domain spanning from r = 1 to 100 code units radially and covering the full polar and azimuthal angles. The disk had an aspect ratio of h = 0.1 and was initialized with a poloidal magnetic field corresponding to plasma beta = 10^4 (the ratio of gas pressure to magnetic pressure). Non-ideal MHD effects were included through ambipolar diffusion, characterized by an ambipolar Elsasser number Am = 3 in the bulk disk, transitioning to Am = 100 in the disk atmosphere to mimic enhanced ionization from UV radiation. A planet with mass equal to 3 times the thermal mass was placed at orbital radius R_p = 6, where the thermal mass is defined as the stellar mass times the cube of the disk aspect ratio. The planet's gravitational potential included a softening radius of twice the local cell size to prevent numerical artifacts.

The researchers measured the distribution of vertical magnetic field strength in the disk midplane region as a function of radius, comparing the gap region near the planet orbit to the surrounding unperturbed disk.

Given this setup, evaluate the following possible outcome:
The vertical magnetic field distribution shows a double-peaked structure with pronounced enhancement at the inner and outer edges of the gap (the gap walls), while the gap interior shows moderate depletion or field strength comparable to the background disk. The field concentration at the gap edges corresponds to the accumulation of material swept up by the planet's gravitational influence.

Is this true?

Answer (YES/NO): NO